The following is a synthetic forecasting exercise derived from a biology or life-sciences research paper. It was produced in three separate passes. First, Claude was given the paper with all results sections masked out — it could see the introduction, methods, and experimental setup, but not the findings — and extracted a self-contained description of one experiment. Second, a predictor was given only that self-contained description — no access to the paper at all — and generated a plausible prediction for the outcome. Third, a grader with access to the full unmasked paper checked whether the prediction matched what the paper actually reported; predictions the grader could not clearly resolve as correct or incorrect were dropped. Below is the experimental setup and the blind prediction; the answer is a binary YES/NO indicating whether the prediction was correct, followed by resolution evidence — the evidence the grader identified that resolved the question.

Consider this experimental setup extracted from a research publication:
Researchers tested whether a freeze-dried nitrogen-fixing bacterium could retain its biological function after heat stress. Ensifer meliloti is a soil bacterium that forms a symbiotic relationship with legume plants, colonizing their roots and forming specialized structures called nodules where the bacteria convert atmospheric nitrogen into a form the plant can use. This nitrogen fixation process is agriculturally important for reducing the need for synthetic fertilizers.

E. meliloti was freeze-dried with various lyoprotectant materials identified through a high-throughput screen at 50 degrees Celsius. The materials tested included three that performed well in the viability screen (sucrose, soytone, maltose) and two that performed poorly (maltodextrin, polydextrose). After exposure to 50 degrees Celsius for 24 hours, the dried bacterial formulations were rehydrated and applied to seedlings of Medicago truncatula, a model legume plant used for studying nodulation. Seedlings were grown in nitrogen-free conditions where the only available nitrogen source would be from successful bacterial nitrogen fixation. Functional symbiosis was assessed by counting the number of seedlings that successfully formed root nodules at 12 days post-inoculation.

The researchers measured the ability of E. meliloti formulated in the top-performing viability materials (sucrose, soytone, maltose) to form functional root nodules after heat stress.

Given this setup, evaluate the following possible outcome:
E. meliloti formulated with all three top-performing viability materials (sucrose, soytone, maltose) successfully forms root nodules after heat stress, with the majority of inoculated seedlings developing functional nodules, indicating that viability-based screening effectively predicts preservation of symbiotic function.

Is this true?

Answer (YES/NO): NO